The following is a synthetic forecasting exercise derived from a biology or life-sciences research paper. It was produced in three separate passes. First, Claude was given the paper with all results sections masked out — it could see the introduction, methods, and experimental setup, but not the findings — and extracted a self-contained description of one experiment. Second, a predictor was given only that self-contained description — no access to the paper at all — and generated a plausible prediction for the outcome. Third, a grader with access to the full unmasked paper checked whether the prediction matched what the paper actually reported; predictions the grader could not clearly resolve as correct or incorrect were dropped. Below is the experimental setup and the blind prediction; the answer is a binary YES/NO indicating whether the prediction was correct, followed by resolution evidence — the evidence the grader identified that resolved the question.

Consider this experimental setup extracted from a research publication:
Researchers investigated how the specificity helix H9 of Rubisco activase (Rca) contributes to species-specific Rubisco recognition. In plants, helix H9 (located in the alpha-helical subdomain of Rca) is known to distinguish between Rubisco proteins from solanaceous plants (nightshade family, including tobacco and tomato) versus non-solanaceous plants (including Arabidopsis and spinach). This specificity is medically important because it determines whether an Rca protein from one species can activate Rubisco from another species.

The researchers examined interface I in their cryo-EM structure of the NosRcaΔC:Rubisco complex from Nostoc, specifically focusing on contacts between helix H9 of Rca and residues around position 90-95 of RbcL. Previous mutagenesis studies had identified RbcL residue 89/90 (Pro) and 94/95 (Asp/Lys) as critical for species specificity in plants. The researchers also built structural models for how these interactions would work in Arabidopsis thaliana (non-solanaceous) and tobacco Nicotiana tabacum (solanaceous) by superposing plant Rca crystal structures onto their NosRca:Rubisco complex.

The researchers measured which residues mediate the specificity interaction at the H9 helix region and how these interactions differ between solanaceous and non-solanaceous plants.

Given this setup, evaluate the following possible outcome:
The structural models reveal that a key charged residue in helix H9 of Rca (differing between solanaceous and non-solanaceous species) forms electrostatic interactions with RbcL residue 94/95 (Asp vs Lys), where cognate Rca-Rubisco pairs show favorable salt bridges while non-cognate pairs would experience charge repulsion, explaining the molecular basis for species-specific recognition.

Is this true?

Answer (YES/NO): YES